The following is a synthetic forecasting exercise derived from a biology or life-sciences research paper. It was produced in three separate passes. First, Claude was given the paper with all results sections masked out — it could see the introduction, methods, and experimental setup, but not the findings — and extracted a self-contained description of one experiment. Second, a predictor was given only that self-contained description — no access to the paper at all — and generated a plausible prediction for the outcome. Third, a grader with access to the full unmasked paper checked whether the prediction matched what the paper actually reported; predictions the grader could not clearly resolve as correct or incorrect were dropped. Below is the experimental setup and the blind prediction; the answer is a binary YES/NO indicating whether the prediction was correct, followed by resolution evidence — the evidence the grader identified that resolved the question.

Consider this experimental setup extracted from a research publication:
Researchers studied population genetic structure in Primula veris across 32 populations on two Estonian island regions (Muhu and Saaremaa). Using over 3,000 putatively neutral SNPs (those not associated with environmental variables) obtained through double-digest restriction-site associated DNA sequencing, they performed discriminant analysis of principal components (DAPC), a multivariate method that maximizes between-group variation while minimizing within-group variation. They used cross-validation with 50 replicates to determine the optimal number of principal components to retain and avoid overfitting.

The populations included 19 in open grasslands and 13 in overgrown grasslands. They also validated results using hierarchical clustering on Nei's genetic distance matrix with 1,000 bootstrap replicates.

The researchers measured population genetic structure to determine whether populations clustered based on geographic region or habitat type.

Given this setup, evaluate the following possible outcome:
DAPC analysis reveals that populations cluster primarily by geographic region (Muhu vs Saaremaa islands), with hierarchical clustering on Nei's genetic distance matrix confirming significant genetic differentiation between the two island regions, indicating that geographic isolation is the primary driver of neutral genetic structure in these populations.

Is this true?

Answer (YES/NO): YES